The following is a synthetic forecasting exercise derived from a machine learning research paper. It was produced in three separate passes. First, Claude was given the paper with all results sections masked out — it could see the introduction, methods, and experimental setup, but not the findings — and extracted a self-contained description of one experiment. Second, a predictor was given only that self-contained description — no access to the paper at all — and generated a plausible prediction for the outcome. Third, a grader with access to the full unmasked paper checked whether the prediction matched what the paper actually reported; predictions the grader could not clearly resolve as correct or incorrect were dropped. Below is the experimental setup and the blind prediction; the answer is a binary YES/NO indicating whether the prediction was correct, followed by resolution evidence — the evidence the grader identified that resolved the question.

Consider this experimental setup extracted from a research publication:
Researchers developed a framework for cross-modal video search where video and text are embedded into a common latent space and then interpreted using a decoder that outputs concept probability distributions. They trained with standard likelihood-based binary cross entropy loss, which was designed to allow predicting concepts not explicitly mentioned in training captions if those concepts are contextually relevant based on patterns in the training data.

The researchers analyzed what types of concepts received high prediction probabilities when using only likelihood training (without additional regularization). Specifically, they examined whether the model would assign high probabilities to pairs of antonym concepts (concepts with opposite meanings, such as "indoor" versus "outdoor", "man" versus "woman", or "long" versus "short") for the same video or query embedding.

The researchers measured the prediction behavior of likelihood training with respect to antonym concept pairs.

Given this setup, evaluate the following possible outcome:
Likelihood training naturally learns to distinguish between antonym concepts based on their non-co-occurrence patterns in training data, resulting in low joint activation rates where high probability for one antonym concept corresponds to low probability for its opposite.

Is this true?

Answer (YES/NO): NO